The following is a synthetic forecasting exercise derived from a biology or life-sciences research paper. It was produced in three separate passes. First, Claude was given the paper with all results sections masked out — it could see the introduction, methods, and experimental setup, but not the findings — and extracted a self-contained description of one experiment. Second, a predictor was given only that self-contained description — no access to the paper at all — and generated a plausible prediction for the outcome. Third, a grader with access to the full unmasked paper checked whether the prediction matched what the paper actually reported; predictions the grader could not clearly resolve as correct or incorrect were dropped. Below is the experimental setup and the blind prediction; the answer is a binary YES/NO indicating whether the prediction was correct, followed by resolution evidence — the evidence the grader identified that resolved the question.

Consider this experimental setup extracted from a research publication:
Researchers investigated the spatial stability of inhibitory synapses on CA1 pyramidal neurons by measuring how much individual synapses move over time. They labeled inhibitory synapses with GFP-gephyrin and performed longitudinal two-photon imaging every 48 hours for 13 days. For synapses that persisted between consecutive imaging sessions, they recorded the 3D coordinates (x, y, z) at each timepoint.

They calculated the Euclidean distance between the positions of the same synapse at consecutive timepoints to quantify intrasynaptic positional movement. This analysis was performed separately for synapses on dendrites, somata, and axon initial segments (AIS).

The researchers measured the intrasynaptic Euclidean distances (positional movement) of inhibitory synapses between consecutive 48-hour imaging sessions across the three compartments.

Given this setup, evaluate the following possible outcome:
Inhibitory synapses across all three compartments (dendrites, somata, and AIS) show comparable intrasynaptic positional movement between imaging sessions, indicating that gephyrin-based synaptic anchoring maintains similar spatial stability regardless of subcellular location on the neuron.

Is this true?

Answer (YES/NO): YES